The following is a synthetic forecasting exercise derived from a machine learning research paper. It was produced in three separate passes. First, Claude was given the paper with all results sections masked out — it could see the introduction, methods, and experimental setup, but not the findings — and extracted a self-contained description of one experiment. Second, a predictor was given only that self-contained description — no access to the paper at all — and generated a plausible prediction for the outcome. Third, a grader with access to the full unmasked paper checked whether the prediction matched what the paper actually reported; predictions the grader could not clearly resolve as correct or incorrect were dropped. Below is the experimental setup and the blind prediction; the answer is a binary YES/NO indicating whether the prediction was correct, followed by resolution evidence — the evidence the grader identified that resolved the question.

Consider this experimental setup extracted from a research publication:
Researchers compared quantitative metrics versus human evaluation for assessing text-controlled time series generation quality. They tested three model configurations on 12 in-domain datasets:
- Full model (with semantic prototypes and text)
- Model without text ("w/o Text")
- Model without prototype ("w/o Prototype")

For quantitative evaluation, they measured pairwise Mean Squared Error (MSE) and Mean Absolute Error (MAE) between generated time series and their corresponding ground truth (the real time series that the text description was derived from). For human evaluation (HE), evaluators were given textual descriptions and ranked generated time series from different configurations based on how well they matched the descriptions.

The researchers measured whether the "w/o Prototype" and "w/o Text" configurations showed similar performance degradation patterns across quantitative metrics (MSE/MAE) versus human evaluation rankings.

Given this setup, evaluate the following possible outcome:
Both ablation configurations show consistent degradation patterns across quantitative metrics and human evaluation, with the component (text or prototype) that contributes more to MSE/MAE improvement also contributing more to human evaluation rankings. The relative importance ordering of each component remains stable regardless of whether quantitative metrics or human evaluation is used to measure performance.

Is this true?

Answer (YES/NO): NO